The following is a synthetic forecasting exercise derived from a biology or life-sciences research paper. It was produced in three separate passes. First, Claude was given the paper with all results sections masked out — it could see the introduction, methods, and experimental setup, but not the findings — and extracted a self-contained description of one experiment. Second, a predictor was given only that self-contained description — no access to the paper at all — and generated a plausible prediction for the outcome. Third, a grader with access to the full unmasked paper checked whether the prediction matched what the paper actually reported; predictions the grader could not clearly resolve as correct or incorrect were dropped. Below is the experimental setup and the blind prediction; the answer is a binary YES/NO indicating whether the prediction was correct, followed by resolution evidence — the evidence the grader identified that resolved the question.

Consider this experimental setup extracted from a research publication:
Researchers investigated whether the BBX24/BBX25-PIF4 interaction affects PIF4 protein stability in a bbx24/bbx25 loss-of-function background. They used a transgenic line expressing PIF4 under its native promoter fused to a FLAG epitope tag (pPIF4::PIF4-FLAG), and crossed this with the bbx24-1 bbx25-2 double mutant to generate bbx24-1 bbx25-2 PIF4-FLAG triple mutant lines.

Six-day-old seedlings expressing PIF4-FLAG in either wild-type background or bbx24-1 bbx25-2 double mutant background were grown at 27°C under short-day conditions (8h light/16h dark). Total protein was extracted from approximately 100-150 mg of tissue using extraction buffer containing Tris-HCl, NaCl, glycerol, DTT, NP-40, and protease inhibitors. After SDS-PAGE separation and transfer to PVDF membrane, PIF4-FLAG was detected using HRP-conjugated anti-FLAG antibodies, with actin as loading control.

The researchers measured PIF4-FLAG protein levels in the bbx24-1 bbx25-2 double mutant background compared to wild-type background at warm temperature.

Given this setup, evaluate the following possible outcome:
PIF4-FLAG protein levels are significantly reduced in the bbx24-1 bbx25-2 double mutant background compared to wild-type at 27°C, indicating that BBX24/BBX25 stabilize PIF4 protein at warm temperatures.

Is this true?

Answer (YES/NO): YES